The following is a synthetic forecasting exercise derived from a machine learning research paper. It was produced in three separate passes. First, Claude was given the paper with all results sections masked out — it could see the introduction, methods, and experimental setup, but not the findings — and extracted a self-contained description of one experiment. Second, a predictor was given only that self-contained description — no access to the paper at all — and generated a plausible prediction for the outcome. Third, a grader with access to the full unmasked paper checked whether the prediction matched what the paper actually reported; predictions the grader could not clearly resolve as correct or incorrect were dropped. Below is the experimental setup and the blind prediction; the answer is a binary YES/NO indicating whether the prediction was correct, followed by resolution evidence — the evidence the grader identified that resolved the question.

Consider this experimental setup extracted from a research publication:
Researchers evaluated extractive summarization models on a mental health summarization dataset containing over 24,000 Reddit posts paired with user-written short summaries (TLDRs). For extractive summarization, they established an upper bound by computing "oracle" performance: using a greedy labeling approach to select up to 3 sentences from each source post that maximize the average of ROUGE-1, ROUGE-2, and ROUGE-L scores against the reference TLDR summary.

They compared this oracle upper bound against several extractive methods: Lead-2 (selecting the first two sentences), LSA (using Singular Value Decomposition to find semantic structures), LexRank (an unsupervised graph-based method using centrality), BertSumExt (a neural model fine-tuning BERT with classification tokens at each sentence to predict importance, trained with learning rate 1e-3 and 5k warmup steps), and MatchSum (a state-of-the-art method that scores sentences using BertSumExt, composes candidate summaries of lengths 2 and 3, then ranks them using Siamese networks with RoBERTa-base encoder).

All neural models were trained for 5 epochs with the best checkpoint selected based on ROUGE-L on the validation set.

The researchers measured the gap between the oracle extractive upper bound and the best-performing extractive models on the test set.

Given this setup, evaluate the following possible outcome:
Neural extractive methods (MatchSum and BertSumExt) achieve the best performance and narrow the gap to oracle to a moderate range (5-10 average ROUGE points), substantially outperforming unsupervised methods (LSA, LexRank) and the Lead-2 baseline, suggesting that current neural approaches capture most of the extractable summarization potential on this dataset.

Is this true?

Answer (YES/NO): NO